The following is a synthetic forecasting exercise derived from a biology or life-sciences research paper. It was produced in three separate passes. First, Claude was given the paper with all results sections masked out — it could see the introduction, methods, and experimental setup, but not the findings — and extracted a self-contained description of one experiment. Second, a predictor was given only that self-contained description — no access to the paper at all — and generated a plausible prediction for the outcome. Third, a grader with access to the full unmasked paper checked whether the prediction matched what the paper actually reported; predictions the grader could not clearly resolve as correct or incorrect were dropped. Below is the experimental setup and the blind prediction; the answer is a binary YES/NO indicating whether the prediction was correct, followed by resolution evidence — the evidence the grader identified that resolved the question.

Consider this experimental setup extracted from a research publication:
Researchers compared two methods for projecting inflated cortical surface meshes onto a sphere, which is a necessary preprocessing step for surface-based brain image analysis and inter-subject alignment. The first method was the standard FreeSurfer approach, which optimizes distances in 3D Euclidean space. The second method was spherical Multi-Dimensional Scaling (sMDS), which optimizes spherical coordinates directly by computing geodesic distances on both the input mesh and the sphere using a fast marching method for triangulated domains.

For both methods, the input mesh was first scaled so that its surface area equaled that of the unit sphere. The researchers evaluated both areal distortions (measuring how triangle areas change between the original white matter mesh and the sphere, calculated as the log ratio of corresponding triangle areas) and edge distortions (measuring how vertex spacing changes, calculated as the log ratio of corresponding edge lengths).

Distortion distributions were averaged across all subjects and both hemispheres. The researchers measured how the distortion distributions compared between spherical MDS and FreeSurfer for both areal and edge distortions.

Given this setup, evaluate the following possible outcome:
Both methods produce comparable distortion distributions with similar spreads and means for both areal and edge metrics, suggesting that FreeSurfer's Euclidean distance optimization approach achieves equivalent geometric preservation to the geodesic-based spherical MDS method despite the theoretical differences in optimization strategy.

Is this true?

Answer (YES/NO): NO